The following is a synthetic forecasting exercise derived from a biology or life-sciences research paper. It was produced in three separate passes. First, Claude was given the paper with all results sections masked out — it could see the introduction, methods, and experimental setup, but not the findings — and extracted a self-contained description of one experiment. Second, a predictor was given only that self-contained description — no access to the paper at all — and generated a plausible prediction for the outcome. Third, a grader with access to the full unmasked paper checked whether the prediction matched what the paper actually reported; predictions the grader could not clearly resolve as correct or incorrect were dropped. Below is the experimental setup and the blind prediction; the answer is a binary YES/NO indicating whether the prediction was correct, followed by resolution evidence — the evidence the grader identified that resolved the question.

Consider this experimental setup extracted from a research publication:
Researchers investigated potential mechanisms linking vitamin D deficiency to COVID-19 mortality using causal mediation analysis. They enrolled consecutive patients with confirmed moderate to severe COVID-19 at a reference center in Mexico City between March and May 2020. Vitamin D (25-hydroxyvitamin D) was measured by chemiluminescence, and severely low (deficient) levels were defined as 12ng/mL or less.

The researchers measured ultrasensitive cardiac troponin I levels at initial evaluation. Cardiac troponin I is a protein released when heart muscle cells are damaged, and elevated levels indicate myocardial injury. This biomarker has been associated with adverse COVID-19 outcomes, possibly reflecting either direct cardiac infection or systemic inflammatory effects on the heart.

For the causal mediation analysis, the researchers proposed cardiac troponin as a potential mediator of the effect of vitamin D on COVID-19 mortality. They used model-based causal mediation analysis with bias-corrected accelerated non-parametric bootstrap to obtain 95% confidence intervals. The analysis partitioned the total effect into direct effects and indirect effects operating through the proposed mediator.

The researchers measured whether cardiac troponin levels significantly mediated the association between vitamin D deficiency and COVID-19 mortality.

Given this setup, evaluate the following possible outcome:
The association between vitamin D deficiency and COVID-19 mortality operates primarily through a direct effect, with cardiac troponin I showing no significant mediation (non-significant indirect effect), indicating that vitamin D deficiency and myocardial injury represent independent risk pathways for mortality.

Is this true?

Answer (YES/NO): NO